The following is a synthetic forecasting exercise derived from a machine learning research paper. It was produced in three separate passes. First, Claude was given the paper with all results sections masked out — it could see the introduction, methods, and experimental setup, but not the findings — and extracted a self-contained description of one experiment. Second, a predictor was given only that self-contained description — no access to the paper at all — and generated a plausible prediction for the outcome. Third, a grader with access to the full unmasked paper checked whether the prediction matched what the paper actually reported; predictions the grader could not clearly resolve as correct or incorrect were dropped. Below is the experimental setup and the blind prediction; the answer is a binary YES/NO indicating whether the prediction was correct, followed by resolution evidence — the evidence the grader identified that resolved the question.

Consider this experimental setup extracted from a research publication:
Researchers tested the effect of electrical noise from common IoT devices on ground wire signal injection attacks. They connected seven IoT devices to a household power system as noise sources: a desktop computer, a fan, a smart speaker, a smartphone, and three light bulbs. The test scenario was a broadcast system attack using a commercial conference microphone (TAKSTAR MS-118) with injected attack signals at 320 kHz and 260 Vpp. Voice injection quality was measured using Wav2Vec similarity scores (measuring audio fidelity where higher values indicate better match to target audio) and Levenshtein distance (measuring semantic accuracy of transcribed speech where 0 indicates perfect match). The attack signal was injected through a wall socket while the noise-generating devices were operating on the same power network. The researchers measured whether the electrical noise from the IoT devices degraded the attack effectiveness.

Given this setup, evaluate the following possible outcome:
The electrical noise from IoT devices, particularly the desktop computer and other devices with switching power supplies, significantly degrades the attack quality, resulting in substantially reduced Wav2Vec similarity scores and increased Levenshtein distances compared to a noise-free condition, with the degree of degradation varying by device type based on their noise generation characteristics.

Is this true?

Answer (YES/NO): NO